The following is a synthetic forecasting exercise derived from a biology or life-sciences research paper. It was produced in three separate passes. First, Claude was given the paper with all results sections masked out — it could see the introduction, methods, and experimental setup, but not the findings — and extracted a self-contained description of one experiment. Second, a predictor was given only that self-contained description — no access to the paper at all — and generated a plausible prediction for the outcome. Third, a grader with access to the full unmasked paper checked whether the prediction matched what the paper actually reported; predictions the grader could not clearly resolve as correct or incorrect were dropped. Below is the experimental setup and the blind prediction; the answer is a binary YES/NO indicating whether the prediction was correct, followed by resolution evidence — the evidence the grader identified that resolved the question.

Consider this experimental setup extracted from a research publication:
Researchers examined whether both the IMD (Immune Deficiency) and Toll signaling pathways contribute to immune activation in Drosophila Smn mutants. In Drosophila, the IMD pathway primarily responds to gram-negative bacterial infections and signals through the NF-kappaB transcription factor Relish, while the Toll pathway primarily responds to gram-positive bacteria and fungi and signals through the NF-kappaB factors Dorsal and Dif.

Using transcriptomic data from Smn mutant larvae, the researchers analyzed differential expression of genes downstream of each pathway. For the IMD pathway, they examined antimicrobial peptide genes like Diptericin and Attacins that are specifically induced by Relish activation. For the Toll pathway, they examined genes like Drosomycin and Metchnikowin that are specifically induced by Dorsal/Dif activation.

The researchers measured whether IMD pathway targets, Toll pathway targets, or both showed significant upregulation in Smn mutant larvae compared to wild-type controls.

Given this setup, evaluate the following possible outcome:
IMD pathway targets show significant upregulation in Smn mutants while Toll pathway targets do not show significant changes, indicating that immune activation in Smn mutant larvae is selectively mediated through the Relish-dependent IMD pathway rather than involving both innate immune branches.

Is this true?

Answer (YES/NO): NO